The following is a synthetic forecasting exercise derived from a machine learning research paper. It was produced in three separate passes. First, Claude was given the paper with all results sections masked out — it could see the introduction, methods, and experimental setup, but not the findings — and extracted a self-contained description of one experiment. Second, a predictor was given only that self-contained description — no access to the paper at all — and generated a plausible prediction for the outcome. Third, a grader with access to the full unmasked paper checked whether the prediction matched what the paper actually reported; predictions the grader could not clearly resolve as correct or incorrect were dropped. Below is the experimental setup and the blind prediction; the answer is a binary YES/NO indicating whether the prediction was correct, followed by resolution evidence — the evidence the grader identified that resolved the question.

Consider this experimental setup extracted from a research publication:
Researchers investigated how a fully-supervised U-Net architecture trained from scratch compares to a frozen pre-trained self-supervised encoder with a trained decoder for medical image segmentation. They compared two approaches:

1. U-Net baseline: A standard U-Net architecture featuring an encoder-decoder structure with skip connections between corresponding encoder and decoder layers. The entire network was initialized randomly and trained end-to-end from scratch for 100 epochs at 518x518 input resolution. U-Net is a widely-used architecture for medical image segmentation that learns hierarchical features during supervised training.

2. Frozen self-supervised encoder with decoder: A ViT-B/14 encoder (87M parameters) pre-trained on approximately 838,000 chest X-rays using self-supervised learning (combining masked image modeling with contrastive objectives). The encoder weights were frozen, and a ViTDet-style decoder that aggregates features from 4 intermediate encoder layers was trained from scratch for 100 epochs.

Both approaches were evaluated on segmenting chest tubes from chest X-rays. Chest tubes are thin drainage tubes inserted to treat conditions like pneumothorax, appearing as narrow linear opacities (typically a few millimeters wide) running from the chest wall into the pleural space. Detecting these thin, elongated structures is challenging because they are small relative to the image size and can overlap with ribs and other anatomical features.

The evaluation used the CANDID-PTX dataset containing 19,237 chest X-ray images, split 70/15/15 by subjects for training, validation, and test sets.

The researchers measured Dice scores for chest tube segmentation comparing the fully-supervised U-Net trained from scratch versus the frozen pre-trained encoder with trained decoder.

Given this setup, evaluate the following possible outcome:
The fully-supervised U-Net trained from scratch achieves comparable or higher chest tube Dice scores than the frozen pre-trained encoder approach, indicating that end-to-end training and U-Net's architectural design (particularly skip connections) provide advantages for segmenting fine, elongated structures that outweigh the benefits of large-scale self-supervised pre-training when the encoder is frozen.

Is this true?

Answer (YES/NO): YES